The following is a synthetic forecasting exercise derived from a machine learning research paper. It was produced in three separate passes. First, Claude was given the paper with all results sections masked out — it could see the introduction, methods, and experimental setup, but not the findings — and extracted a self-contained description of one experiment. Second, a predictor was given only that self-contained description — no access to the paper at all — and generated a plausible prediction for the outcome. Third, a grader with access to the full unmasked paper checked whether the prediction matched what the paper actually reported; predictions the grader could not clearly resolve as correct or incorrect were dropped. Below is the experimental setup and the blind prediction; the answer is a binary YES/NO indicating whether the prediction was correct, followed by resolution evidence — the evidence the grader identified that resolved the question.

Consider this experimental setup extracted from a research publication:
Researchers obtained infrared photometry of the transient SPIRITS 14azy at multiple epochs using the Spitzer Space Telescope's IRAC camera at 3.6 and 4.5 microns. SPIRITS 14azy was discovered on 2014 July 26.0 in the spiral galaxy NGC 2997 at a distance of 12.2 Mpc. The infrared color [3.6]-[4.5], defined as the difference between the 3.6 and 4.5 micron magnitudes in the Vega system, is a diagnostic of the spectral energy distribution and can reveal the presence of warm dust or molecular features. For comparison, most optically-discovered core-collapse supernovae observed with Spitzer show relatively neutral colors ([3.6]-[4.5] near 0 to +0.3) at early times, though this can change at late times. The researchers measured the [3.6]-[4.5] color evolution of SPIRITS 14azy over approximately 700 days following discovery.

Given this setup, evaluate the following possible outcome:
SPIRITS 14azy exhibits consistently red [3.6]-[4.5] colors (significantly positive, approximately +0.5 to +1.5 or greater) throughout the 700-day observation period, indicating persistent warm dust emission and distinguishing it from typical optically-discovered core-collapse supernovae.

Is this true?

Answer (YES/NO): NO